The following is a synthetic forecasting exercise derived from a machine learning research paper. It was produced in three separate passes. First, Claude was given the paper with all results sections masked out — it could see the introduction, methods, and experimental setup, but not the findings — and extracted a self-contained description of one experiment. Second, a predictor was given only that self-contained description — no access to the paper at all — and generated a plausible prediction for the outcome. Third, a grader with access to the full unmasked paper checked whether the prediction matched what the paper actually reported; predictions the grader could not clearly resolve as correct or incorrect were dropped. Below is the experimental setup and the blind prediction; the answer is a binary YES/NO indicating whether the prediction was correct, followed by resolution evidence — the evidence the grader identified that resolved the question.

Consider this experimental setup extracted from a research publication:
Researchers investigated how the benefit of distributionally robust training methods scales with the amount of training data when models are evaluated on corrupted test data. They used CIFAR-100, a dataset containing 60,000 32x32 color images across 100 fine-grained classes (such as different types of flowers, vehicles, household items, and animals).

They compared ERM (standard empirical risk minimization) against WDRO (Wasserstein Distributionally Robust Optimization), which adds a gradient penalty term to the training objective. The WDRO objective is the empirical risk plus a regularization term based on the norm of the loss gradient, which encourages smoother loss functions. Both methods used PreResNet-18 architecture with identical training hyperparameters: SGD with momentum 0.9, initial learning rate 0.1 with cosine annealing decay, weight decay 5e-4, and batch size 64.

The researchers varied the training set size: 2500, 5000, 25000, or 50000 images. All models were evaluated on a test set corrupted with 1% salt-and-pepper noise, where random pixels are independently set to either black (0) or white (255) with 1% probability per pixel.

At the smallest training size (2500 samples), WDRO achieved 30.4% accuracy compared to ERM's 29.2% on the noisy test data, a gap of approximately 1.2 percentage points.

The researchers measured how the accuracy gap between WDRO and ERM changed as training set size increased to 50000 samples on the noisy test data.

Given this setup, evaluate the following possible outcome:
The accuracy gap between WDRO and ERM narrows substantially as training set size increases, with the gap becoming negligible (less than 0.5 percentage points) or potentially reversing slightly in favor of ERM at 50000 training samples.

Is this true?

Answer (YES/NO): NO